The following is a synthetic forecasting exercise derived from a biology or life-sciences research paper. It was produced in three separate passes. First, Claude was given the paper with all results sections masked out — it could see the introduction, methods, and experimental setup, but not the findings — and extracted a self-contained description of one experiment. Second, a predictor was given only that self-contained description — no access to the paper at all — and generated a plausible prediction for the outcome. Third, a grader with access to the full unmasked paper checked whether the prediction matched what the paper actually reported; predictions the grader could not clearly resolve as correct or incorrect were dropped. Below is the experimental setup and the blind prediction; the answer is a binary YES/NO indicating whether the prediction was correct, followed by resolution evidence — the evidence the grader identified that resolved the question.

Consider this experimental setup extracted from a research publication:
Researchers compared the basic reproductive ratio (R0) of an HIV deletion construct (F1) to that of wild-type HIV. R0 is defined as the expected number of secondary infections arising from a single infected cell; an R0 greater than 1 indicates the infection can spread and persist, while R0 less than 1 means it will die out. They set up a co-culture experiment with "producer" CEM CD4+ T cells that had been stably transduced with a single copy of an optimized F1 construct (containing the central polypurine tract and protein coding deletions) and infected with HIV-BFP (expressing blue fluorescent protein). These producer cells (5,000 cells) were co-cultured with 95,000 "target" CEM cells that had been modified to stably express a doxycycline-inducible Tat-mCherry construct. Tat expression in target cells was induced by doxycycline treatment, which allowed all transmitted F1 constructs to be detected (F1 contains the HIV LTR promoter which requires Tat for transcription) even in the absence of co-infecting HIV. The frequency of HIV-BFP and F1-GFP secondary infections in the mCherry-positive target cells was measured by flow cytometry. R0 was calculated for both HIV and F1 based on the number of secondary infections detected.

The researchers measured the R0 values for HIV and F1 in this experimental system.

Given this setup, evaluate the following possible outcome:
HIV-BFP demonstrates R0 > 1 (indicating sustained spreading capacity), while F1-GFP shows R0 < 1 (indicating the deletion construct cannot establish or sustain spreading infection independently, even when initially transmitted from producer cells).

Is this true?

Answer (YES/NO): NO